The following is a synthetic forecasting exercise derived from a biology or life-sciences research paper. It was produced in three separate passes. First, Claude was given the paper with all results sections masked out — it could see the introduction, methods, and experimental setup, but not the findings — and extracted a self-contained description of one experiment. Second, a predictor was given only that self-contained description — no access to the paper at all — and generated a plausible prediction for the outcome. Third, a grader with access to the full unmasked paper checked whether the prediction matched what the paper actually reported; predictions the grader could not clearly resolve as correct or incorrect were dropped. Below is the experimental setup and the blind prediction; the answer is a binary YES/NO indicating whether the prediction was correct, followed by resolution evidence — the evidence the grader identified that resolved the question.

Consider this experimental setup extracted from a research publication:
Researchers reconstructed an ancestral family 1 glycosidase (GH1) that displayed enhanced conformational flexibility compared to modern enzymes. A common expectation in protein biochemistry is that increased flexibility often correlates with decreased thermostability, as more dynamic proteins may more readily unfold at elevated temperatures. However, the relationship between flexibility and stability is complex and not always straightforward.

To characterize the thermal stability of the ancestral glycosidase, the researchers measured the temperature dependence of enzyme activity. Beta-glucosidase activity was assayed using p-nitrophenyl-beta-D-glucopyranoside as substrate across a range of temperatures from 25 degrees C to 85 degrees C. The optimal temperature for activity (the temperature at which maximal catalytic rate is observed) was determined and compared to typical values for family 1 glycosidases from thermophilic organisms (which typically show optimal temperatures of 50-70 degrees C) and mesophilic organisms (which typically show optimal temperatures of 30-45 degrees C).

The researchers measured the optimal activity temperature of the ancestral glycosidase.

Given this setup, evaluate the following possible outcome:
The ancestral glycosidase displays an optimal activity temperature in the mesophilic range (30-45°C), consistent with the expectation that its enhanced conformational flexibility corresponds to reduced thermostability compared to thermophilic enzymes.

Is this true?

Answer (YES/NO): NO